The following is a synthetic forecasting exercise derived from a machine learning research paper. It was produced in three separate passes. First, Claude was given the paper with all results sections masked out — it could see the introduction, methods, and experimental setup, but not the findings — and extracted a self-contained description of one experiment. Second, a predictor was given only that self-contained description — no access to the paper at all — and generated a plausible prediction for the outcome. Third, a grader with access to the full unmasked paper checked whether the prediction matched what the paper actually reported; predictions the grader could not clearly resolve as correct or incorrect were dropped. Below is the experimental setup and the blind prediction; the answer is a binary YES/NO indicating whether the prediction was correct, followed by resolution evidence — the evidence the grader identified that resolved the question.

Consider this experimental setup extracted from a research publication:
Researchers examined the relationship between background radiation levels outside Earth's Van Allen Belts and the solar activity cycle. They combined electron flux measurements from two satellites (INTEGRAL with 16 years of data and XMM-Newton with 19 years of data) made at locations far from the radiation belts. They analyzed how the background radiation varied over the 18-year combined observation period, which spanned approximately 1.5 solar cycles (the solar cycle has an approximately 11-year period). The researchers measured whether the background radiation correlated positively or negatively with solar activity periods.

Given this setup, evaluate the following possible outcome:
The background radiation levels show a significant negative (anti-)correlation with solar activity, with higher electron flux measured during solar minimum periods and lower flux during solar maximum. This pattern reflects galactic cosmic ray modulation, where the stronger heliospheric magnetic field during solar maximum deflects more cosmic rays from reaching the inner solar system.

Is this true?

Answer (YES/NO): YES